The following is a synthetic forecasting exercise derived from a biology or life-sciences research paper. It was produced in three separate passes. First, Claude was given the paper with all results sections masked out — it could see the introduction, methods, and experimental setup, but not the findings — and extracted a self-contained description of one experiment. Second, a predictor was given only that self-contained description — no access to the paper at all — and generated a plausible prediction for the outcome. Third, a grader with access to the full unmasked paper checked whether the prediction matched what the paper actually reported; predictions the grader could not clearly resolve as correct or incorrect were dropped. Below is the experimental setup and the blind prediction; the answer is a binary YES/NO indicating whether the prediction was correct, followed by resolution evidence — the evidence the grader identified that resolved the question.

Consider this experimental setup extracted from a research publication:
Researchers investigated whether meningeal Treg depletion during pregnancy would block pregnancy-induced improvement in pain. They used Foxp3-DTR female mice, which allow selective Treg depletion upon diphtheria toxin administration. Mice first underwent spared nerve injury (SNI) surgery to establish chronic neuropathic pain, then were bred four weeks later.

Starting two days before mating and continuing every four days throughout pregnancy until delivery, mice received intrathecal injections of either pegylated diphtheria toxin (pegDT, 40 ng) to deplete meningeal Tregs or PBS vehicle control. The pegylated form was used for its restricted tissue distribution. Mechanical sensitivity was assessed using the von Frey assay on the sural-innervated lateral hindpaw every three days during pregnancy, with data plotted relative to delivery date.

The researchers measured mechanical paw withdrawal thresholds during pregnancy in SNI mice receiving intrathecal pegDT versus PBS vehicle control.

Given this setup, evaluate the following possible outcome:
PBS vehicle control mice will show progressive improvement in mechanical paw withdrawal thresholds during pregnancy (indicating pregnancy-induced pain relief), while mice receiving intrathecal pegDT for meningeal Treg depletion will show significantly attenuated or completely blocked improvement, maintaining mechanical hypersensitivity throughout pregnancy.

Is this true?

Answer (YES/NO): YES